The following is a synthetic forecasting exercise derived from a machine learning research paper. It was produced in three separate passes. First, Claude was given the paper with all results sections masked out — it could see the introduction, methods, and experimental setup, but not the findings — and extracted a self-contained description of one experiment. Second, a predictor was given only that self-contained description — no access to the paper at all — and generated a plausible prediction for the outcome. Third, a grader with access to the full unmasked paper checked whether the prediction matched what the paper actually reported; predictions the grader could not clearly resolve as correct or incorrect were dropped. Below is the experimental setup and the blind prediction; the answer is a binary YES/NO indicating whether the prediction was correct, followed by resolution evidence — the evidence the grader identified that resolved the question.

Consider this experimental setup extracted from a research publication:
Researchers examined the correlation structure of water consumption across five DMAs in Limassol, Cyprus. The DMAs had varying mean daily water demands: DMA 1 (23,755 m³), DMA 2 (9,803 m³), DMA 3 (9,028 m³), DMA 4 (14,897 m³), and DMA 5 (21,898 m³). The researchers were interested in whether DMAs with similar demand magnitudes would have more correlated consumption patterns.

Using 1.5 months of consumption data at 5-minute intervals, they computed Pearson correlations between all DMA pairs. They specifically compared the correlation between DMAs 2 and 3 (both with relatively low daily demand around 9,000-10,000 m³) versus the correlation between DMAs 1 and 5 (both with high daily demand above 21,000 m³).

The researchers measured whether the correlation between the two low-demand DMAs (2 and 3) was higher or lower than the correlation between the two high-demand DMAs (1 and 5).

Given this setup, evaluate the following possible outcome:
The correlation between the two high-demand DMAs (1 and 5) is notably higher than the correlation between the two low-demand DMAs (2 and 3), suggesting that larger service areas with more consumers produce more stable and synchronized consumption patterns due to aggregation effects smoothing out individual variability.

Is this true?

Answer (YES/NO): YES